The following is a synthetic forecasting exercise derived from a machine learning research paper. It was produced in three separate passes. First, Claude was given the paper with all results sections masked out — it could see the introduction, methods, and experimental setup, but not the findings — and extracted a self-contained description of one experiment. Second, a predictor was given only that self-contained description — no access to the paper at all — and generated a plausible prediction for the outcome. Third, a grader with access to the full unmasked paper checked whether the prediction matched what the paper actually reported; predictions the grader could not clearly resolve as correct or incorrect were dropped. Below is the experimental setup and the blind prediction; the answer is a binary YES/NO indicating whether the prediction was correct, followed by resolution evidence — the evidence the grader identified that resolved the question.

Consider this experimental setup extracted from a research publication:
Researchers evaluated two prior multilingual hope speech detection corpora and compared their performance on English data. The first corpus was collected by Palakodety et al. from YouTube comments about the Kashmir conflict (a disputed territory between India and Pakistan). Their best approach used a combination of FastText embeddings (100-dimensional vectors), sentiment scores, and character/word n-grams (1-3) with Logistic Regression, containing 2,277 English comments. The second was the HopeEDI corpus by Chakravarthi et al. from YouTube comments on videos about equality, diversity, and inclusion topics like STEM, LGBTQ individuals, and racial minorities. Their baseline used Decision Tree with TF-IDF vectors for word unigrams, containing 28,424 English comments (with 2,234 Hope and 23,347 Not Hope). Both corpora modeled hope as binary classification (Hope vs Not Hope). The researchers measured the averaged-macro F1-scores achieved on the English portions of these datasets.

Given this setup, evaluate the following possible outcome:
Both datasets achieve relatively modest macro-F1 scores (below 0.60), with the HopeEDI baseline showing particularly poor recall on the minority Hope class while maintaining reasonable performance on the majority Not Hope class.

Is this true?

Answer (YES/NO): NO